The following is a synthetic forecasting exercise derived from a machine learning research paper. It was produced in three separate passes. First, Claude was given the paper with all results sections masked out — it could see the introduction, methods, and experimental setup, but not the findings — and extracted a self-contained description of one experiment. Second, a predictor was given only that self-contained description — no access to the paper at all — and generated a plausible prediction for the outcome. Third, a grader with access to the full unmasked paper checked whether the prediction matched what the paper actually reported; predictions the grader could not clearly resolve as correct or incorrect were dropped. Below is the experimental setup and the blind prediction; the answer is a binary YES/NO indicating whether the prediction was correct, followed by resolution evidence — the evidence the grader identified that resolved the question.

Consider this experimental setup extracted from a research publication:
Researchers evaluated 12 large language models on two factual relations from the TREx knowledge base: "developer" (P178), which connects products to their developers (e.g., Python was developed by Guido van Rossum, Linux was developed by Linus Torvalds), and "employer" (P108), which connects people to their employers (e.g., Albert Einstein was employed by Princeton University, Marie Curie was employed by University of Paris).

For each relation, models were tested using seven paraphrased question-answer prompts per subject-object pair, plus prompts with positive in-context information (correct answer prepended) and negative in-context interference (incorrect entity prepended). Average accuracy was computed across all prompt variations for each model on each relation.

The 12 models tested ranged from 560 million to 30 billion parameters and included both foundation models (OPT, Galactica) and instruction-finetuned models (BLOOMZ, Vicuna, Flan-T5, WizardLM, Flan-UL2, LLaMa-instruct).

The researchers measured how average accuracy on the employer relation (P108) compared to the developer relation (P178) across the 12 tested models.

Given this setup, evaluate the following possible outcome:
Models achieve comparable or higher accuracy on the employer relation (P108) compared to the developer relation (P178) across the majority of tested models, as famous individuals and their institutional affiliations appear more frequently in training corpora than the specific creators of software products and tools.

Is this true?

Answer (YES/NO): NO